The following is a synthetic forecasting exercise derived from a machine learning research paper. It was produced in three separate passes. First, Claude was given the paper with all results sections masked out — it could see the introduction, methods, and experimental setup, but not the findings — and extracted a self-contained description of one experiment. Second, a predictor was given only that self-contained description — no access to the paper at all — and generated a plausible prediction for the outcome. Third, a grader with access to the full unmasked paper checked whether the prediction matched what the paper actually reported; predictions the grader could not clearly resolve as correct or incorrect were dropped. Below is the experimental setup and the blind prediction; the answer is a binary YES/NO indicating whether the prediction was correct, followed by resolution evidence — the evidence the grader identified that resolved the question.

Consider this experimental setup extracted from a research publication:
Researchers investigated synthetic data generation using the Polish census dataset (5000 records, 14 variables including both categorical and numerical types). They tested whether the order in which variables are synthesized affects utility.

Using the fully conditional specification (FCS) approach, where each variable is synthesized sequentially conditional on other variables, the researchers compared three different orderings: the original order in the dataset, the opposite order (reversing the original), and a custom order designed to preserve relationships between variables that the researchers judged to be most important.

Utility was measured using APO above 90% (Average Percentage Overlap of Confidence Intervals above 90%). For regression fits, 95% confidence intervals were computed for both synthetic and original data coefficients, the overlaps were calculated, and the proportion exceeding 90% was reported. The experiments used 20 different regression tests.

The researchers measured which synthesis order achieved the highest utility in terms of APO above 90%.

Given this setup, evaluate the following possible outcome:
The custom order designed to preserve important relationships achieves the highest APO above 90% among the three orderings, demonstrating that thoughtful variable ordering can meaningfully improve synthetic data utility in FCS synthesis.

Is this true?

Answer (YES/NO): NO